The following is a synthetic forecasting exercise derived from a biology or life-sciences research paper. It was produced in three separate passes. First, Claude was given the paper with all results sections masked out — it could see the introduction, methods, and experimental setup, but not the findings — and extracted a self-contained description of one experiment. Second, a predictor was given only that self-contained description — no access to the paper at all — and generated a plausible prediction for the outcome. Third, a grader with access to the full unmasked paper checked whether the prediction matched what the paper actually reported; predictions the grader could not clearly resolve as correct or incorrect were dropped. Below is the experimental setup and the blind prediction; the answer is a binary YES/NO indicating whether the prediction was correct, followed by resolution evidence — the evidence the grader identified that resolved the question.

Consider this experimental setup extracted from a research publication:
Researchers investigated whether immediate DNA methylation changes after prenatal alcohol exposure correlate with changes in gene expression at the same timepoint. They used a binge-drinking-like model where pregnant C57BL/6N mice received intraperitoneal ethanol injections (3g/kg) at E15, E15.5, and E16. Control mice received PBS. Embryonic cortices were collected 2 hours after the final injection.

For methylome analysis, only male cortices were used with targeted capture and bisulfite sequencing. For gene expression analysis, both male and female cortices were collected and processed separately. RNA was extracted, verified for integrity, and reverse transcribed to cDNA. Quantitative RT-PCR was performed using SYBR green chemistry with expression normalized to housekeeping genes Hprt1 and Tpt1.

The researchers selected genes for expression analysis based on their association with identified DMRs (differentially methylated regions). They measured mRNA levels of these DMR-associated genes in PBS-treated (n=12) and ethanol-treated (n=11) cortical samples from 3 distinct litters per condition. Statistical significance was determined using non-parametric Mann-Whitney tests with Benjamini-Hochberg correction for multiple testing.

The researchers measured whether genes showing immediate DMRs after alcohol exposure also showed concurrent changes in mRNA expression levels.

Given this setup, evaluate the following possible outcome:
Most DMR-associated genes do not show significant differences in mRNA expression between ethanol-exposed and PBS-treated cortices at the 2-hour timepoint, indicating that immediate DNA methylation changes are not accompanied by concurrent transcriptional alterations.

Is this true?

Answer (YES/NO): NO